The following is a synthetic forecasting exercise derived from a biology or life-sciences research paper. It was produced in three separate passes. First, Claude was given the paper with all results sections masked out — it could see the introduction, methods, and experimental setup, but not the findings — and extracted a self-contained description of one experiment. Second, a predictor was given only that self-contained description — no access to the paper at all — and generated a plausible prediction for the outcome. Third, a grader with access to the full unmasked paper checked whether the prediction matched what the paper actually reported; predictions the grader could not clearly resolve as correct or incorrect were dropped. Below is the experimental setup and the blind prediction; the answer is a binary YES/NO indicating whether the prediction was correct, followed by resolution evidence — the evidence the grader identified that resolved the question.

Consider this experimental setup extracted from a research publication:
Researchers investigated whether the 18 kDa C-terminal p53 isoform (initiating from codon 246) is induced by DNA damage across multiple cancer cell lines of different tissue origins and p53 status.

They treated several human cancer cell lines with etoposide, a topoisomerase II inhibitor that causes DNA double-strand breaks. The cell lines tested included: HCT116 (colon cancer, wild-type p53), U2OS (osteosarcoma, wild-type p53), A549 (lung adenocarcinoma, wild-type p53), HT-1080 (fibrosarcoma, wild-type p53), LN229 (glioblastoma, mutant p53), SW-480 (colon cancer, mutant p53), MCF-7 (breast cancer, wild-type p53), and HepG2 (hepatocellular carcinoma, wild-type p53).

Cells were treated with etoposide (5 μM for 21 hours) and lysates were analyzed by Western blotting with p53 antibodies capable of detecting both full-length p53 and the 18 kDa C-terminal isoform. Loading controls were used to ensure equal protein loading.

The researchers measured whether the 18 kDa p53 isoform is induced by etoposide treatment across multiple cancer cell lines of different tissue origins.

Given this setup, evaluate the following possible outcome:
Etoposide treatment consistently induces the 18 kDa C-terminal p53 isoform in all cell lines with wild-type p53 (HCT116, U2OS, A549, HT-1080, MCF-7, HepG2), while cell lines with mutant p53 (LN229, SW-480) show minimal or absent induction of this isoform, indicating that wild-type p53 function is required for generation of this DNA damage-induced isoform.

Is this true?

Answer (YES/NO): NO